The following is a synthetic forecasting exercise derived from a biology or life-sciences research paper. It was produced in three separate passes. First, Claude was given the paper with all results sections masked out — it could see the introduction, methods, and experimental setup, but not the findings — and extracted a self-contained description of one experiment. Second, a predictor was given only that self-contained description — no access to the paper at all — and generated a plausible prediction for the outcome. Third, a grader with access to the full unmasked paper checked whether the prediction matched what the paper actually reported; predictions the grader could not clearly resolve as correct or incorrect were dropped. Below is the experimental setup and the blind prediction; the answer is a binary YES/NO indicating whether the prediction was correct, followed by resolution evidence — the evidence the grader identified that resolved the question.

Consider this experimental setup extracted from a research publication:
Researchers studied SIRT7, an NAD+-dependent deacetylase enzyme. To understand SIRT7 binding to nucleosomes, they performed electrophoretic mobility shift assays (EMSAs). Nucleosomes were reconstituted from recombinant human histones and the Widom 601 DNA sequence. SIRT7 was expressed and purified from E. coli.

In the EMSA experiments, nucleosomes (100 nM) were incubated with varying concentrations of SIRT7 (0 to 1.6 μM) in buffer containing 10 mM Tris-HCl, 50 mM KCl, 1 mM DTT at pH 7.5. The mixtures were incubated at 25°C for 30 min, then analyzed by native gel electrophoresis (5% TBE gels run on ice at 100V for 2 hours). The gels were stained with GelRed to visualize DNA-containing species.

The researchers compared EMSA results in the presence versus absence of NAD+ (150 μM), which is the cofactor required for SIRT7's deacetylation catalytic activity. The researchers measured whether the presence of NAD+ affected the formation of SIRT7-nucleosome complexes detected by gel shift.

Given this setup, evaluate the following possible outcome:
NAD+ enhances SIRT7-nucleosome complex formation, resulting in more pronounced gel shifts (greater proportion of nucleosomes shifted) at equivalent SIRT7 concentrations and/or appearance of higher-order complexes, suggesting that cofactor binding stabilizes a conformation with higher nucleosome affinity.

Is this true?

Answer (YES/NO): NO